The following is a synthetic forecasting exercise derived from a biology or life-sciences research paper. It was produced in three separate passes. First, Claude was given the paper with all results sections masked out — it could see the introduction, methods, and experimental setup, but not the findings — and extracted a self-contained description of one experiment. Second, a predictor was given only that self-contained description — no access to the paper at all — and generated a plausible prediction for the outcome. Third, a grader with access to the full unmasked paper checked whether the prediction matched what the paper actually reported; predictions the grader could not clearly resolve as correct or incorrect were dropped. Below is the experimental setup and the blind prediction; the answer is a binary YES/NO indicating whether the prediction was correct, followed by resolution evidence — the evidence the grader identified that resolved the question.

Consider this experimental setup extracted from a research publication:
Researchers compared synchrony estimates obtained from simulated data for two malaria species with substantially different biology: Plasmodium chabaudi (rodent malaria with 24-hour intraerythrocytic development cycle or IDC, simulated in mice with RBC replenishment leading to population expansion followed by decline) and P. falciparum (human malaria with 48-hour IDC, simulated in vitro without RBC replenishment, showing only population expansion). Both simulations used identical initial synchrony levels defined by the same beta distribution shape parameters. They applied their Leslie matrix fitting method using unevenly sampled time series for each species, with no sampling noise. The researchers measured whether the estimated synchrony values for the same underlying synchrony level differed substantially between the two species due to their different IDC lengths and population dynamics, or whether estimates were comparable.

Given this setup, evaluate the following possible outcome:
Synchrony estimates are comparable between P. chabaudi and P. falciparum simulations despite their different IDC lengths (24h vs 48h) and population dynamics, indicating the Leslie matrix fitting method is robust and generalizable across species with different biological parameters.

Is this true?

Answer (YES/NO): YES